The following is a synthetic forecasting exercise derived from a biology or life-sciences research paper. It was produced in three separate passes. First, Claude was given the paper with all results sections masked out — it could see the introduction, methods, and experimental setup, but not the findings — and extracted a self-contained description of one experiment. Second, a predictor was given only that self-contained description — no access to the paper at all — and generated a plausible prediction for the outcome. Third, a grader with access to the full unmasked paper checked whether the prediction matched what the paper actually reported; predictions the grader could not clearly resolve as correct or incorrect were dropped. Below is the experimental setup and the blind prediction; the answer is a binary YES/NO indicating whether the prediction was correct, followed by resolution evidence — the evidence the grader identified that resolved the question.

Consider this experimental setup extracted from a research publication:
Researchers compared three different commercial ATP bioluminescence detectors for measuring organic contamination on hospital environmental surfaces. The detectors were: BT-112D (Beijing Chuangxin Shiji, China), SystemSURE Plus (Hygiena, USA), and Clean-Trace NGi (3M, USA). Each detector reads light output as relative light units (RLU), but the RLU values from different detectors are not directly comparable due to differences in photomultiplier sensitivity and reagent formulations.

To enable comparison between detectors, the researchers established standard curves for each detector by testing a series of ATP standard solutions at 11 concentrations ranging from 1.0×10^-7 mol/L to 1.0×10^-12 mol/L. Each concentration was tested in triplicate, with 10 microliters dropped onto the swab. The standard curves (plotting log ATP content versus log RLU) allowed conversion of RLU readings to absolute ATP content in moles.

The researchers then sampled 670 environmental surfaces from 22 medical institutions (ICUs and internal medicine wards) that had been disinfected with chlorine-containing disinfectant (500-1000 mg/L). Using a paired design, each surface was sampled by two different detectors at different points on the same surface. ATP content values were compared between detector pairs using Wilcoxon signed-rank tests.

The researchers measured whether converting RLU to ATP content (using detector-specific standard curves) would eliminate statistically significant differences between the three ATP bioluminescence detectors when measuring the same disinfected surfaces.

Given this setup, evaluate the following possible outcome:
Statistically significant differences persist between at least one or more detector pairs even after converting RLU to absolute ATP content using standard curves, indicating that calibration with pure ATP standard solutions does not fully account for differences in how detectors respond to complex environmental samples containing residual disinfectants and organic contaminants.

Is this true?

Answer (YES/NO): YES